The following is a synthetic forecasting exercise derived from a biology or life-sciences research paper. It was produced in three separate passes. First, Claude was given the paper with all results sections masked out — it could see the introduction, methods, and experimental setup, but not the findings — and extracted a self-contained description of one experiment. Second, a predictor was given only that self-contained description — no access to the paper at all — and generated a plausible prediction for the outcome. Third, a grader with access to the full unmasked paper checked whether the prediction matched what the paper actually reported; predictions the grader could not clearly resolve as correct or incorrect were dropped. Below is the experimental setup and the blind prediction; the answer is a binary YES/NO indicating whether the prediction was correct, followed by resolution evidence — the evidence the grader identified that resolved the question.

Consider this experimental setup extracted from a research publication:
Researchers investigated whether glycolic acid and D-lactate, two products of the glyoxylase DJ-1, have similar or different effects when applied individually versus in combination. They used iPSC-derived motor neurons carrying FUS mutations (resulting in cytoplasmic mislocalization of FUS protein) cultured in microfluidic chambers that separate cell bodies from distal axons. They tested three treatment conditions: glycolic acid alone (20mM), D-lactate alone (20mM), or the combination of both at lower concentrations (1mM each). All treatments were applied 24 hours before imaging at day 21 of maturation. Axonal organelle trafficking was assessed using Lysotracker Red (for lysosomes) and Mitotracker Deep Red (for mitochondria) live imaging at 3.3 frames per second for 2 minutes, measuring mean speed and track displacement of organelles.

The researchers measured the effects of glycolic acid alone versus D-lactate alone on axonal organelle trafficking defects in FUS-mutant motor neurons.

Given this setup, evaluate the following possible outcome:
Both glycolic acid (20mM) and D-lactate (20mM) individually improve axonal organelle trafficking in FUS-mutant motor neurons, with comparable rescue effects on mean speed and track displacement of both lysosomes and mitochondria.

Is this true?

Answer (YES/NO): NO